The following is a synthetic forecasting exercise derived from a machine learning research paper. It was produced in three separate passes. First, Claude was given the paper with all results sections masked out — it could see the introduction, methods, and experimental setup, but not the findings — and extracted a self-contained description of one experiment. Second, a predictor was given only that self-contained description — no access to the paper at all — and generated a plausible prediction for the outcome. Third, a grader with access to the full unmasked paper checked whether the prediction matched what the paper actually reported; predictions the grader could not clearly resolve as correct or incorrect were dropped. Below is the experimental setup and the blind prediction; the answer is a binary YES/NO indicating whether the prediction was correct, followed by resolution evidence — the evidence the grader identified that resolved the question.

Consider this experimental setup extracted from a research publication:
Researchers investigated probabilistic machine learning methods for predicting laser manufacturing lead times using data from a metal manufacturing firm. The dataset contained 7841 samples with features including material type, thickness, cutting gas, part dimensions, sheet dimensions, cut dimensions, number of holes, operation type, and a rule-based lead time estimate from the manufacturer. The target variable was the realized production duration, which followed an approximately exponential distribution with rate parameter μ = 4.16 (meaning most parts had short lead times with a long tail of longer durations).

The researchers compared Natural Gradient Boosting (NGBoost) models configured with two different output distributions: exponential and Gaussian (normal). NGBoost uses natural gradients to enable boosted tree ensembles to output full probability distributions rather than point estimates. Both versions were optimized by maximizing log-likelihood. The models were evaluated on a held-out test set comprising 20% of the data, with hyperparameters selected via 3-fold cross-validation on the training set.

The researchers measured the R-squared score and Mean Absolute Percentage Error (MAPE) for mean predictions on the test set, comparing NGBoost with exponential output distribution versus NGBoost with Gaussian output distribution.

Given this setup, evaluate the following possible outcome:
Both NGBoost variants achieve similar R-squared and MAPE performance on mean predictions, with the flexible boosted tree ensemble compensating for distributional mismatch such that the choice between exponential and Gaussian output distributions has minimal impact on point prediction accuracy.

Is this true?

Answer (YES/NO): NO